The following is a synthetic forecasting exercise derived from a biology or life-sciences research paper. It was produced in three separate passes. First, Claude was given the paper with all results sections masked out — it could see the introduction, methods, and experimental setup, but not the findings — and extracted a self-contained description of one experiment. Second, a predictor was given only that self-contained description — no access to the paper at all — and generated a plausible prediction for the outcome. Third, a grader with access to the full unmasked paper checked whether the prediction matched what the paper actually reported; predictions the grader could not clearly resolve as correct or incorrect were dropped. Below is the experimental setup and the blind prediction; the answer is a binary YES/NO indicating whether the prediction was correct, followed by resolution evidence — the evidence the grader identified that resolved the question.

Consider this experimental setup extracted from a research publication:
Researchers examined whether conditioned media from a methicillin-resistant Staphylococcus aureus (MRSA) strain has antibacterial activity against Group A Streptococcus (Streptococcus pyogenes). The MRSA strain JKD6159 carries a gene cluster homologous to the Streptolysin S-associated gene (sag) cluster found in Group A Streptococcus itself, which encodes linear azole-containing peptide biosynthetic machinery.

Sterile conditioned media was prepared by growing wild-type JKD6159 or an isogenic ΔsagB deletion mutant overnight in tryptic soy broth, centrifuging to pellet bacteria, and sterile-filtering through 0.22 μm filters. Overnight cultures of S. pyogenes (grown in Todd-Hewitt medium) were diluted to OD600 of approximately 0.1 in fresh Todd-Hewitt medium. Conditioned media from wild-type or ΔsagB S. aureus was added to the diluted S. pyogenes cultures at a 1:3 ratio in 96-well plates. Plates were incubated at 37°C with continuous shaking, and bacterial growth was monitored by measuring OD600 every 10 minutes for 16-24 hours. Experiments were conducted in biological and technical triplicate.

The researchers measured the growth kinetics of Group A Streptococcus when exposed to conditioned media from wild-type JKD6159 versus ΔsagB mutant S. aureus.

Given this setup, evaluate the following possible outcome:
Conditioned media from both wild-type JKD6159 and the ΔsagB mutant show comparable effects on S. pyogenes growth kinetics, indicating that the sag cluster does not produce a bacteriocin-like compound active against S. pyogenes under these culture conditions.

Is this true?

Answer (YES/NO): YES